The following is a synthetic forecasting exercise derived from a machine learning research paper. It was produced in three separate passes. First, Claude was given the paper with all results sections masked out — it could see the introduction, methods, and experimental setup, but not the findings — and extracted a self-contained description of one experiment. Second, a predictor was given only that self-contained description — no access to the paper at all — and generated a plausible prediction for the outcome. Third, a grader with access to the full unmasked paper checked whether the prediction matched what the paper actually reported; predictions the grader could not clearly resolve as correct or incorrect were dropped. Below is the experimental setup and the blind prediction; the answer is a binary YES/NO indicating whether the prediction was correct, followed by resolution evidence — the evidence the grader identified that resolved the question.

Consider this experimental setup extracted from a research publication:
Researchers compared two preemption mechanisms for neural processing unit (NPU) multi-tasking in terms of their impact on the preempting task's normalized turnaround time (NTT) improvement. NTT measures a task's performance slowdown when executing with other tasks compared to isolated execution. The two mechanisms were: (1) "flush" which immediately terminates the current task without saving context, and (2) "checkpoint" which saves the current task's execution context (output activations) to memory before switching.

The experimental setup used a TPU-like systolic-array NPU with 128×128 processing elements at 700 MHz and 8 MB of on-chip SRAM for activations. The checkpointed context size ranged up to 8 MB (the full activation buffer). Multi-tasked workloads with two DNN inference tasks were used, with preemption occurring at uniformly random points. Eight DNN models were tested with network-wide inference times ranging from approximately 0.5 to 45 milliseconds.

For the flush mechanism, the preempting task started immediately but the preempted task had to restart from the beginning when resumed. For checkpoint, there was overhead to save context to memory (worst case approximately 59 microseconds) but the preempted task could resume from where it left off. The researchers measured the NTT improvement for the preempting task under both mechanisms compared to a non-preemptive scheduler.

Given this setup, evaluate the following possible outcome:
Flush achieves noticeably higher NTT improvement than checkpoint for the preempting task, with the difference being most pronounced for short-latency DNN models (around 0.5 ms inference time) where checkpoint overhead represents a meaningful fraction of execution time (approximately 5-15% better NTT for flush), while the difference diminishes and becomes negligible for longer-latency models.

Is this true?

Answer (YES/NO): NO